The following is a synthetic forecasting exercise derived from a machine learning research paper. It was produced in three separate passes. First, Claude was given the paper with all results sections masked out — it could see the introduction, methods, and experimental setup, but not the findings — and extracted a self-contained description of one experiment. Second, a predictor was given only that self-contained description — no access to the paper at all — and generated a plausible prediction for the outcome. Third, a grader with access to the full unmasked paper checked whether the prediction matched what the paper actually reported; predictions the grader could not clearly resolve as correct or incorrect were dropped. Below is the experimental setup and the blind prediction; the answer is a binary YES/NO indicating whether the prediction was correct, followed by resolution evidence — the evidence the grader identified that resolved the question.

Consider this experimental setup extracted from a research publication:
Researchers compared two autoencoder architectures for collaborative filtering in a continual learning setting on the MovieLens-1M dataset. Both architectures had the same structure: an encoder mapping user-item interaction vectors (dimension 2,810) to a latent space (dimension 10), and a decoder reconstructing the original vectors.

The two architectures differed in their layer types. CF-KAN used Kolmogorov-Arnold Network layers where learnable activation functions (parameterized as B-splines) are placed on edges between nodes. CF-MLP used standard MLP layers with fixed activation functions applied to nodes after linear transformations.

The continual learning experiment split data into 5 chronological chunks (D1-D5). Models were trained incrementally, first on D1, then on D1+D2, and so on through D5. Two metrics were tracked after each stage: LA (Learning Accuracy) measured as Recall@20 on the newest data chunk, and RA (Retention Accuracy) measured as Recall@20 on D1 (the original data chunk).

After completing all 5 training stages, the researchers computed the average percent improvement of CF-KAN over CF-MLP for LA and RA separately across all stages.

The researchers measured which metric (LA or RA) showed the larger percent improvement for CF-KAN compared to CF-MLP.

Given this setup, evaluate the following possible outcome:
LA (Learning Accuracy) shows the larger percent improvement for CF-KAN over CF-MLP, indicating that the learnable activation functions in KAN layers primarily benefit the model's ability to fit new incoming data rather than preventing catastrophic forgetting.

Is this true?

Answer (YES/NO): NO